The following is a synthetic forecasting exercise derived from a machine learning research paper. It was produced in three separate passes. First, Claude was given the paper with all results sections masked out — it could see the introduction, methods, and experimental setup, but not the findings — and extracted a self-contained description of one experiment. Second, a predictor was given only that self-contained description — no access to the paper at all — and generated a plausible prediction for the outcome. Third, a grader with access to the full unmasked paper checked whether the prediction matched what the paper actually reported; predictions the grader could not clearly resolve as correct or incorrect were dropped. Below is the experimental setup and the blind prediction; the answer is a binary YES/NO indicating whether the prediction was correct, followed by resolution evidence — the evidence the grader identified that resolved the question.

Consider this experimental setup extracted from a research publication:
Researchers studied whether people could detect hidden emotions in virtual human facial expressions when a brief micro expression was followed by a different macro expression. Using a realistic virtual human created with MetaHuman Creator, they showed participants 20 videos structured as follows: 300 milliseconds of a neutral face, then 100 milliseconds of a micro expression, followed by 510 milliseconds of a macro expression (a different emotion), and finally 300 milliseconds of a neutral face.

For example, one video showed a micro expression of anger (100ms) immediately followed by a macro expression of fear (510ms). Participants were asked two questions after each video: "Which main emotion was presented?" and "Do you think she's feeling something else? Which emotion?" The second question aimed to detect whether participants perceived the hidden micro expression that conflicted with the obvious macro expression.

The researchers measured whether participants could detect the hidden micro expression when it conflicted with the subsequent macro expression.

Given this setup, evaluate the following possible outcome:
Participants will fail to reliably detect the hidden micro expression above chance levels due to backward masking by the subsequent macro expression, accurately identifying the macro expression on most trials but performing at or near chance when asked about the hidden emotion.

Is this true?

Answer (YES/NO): NO